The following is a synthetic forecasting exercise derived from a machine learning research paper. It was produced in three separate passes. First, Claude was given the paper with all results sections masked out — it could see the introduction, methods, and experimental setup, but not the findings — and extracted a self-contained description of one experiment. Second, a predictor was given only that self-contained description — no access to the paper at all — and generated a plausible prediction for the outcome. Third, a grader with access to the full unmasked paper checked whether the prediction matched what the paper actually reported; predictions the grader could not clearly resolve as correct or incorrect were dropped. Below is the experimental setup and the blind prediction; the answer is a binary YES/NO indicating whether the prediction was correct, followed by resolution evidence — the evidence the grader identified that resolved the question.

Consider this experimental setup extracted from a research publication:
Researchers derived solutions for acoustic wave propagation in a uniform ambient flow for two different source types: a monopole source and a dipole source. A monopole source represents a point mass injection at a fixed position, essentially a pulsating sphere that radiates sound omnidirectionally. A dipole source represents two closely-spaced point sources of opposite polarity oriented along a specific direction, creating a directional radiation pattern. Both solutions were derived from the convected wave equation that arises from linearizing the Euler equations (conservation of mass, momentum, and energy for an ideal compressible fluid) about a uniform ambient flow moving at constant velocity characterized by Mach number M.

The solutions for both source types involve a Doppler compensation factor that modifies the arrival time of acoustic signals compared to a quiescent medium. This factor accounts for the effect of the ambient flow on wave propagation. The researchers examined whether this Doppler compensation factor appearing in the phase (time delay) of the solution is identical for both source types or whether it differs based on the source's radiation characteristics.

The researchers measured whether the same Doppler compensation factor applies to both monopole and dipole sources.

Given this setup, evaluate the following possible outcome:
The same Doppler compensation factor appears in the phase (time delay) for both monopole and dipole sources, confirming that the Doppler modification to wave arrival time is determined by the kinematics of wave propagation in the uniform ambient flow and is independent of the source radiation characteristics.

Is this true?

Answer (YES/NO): YES